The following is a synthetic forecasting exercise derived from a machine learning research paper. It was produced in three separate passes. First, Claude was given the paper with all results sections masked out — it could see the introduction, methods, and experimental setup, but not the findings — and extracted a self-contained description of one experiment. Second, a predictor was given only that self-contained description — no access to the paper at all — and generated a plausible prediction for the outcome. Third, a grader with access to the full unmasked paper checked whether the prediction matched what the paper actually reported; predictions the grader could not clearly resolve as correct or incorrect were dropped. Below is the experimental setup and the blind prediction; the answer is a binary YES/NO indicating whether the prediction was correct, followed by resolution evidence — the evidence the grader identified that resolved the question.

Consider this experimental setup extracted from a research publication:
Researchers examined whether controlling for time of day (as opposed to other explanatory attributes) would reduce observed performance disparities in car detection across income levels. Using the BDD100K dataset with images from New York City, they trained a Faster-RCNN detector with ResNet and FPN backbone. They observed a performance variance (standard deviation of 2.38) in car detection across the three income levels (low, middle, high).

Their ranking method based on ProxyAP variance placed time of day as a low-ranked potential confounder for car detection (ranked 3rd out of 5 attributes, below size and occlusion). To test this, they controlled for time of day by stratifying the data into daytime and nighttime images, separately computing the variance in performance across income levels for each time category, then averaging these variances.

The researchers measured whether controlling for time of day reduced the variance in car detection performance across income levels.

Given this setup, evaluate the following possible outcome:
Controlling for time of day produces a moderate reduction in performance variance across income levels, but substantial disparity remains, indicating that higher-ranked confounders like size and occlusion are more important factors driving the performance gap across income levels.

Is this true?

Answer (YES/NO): NO